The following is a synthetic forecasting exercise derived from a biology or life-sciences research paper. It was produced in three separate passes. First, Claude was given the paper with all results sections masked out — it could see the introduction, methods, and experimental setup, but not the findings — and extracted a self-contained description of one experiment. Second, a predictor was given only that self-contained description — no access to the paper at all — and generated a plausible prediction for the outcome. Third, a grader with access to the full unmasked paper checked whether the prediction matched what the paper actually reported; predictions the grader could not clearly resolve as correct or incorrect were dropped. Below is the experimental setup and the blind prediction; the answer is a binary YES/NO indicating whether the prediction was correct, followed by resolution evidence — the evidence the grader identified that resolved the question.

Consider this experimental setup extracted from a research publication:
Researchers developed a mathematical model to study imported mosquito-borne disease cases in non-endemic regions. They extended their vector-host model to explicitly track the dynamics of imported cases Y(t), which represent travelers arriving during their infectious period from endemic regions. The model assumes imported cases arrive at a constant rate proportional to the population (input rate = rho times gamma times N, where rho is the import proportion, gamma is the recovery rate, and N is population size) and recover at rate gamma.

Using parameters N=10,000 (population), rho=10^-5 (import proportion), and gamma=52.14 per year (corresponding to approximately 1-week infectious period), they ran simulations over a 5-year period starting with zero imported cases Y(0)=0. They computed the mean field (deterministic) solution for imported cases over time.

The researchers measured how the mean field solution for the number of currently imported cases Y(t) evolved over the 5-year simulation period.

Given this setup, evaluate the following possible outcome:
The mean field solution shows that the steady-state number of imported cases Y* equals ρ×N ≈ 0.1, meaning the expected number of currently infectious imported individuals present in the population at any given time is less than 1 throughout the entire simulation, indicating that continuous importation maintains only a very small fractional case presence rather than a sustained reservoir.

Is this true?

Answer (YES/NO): YES